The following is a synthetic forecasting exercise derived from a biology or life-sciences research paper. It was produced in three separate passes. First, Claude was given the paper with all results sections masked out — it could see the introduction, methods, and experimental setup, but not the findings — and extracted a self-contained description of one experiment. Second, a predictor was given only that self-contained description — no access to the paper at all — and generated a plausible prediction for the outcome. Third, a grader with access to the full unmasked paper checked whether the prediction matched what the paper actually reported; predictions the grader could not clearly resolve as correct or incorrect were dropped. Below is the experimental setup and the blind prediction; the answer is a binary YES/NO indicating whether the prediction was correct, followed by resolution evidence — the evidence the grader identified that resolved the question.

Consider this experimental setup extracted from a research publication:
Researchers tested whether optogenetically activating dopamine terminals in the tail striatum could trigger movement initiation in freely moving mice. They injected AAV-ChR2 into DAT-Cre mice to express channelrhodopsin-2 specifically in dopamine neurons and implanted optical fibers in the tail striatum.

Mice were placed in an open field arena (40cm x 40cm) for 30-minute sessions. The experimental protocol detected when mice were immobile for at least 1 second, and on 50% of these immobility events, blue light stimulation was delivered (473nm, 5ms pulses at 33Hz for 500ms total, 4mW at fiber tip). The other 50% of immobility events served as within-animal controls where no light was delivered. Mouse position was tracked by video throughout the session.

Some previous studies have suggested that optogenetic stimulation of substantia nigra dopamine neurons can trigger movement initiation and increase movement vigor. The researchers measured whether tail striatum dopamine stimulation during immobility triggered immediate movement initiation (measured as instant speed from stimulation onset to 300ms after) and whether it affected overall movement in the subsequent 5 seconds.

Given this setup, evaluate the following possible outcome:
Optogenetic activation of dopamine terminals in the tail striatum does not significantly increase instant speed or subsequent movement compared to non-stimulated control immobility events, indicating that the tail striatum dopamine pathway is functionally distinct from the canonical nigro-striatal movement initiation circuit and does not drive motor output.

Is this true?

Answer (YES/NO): YES